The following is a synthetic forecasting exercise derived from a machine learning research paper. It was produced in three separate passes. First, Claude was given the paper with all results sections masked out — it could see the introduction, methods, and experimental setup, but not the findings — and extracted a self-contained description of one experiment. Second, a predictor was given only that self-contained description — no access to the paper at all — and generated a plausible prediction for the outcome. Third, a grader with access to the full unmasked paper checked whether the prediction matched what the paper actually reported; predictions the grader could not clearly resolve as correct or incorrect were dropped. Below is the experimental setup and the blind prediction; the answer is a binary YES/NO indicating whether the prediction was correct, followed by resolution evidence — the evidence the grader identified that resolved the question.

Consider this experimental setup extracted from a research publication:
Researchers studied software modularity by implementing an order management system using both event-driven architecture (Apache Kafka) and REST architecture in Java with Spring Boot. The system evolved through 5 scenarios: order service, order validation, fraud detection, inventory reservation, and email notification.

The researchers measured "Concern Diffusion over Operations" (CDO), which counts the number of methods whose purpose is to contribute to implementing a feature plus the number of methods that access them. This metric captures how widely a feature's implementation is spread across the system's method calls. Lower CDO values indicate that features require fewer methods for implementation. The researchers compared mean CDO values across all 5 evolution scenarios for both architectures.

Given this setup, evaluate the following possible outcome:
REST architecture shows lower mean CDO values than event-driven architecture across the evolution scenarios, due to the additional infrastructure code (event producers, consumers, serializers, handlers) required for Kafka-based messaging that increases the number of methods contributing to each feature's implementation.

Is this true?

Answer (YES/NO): YES